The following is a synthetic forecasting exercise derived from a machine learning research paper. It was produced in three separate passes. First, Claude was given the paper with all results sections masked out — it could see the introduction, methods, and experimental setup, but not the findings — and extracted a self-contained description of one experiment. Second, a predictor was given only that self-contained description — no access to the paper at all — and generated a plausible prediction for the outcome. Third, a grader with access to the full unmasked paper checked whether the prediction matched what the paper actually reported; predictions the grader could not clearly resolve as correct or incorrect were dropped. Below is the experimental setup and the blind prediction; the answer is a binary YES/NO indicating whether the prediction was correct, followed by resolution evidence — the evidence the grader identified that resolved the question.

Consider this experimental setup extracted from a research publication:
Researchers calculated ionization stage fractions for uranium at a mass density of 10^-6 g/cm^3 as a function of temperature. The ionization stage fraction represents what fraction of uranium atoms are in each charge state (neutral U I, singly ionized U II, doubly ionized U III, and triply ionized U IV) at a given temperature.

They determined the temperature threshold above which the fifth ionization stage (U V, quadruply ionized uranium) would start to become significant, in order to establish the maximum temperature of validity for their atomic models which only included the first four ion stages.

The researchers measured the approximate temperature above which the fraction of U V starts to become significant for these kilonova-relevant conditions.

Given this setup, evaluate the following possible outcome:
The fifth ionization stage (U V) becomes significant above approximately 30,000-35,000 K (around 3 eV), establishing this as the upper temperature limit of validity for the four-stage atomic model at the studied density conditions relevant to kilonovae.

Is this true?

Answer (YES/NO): NO